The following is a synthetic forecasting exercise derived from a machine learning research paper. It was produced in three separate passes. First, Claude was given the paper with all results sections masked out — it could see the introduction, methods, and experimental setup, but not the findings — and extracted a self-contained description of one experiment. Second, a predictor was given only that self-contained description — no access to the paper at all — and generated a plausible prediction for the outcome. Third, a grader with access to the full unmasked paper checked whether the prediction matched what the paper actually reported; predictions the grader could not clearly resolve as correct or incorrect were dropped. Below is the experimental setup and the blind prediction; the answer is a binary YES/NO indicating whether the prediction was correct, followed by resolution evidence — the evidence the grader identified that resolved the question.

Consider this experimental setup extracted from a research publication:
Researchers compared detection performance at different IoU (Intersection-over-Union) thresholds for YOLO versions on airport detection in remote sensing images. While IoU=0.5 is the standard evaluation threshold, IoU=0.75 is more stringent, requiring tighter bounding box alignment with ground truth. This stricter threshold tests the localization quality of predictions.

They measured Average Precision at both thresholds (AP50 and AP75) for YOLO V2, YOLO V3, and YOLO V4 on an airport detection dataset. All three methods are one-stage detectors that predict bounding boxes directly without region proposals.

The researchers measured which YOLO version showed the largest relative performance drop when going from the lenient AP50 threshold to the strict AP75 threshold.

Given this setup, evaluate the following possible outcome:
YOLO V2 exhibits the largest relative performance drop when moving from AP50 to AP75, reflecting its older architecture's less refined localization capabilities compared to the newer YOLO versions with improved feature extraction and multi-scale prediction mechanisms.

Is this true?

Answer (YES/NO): NO